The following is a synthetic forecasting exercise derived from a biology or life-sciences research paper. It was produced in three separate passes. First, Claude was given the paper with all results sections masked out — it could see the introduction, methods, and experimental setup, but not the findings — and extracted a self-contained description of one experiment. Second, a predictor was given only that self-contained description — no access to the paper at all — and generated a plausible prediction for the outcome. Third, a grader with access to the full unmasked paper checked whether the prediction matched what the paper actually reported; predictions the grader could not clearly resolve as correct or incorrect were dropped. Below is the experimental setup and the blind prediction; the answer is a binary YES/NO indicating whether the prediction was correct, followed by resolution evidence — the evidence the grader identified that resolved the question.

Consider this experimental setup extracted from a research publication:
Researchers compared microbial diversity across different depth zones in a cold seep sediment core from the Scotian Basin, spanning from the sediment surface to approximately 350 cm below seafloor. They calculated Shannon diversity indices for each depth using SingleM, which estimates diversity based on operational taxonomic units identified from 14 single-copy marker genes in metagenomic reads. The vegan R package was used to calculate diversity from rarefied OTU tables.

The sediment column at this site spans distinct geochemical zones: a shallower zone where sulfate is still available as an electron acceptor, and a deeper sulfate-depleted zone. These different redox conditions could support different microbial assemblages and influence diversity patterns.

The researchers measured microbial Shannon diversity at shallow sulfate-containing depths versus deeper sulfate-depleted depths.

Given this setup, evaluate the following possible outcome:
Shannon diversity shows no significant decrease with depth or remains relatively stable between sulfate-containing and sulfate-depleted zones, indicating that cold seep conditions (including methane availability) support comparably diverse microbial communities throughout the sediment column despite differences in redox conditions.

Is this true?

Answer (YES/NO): NO